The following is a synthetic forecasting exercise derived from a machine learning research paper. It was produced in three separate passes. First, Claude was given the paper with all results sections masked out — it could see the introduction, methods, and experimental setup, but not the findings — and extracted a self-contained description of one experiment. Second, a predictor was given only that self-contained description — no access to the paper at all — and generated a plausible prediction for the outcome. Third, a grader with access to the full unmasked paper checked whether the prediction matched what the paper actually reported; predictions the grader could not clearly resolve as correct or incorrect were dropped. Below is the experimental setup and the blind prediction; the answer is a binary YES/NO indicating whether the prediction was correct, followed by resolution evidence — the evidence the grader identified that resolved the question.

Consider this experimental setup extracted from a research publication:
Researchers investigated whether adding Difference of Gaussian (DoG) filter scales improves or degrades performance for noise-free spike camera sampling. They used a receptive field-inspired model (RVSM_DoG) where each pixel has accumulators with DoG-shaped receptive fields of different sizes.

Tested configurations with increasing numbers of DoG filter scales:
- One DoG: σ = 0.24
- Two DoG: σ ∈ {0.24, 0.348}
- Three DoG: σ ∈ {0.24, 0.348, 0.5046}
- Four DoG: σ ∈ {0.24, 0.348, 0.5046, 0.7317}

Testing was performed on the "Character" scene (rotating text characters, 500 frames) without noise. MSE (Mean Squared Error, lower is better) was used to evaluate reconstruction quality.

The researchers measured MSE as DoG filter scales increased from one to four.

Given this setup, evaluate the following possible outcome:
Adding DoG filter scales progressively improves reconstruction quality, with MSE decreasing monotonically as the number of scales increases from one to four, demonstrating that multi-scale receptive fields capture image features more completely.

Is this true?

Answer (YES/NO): NO